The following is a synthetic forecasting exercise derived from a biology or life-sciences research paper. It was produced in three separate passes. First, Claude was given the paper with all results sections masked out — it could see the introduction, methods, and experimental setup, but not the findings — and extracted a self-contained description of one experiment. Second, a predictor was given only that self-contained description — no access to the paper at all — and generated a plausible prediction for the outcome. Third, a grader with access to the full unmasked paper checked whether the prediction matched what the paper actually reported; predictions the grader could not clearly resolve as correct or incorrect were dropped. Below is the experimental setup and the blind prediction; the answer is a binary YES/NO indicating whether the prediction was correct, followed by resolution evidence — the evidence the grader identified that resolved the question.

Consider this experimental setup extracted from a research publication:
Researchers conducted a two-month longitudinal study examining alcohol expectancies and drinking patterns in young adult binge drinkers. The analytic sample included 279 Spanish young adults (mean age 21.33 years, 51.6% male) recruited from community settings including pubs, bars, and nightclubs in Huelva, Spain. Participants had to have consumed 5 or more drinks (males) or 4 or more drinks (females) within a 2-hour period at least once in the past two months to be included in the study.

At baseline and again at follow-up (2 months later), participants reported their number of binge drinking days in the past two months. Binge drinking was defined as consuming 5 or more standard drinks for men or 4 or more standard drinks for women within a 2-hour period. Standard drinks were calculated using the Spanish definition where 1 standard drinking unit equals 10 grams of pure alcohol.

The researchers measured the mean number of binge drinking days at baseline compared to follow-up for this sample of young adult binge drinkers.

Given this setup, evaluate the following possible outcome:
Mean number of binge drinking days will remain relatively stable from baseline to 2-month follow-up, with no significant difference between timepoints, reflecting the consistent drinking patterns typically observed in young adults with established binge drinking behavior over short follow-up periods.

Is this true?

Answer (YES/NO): NO